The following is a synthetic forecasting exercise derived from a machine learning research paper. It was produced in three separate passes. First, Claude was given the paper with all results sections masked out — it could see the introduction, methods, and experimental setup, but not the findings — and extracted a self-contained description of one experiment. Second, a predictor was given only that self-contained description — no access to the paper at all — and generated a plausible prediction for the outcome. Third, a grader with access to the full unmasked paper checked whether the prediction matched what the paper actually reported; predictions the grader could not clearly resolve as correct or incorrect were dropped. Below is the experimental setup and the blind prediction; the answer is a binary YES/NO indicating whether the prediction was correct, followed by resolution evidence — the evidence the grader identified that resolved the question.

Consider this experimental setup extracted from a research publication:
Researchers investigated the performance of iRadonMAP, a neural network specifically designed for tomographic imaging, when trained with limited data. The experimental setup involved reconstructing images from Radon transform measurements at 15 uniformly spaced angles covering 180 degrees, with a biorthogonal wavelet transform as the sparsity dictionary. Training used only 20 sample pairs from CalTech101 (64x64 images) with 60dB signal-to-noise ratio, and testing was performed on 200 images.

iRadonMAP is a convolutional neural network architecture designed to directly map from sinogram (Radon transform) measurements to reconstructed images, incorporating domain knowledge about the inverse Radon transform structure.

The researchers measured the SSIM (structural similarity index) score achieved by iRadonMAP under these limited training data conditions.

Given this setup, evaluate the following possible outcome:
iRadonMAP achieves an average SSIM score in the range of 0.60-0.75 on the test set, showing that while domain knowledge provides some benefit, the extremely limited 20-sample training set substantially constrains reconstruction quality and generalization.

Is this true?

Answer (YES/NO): NO